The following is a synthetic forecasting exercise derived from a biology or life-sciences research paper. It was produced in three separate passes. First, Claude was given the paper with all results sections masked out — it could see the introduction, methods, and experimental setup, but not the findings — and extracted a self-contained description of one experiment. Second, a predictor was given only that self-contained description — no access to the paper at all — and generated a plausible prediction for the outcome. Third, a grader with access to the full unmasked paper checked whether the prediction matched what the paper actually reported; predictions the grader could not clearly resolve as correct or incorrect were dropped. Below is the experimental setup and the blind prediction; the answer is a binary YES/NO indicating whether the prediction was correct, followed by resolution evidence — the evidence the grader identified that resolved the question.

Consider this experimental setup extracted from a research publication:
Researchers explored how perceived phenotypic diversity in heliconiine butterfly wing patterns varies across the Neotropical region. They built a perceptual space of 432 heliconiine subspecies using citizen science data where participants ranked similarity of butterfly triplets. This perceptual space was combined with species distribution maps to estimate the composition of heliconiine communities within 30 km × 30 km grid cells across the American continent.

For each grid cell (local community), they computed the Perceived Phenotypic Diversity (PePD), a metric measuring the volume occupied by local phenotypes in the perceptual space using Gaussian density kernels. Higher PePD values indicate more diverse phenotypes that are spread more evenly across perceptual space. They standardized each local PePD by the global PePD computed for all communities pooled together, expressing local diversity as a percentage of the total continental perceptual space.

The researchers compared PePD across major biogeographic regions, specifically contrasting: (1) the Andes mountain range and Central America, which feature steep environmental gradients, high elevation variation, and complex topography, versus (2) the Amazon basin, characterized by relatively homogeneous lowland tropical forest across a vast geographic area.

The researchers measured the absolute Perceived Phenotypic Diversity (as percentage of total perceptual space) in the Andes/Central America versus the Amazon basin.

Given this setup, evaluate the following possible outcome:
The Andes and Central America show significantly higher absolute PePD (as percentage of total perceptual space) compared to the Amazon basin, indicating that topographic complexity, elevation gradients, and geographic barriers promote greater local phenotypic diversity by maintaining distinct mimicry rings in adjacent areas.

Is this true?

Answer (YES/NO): YES